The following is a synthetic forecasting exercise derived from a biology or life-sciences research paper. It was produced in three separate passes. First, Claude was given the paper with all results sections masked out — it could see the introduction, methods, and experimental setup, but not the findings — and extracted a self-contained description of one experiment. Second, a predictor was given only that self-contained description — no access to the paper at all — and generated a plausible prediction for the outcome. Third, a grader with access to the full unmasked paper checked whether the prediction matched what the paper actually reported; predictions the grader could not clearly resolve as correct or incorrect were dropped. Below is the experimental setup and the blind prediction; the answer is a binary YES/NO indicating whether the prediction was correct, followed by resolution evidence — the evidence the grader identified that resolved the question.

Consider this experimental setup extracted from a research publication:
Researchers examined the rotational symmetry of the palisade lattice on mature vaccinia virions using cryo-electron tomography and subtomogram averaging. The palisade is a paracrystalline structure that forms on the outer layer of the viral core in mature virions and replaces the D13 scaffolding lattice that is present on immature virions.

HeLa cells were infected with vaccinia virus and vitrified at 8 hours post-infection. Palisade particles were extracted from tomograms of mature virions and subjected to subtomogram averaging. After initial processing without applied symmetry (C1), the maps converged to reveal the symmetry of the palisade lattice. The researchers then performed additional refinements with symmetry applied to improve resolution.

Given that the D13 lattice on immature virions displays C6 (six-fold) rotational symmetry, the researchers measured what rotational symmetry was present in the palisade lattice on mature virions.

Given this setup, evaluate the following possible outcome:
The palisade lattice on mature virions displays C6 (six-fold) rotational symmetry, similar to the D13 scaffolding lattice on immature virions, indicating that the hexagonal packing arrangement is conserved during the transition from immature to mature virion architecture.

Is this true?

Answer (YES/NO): NO